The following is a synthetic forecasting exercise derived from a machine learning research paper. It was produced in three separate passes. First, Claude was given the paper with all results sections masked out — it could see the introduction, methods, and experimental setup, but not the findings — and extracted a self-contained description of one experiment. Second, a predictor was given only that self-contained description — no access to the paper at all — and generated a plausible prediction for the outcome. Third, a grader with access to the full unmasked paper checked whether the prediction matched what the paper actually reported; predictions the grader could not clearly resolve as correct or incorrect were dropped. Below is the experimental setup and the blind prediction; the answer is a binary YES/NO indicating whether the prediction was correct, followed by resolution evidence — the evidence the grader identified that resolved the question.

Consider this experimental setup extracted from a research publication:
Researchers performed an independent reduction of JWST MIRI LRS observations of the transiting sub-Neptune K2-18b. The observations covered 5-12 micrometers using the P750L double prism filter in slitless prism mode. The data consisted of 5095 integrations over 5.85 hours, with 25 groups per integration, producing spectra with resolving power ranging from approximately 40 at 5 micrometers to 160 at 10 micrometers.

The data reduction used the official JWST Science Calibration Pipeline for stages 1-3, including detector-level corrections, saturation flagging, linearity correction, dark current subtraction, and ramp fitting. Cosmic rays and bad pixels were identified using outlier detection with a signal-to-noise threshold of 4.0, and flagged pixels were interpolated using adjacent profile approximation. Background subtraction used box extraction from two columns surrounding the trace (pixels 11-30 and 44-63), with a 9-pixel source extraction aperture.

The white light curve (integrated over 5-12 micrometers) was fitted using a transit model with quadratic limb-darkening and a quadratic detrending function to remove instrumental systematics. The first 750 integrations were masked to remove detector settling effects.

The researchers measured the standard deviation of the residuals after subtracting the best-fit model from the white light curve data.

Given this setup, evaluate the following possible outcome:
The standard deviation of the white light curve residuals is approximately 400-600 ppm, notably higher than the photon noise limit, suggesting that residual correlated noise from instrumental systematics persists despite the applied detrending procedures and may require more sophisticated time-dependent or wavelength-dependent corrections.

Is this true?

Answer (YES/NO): YES